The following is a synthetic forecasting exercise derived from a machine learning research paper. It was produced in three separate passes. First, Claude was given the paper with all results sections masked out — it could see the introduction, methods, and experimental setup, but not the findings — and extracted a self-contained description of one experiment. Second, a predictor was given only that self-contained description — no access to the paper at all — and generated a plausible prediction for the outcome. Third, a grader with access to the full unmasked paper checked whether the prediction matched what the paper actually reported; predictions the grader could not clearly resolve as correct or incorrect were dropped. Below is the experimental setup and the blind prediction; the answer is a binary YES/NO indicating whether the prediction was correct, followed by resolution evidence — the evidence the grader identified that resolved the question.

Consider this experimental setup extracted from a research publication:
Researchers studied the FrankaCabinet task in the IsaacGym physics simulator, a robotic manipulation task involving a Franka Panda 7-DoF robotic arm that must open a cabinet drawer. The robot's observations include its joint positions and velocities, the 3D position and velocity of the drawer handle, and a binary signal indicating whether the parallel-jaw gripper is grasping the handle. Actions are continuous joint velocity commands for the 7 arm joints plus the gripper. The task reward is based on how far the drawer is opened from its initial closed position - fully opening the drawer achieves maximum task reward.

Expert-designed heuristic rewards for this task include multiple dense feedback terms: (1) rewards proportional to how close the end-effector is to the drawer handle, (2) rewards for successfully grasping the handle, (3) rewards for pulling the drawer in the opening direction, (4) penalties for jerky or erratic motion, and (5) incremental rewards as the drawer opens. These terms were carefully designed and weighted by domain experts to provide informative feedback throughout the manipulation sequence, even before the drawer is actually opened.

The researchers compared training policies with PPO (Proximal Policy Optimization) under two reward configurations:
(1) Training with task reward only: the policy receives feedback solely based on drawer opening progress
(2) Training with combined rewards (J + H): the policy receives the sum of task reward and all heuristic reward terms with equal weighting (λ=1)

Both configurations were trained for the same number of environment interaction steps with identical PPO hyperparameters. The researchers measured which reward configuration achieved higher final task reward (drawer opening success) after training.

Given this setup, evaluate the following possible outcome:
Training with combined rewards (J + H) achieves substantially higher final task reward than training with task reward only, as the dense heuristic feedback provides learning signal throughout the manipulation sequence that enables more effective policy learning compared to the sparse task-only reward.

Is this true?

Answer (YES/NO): YES